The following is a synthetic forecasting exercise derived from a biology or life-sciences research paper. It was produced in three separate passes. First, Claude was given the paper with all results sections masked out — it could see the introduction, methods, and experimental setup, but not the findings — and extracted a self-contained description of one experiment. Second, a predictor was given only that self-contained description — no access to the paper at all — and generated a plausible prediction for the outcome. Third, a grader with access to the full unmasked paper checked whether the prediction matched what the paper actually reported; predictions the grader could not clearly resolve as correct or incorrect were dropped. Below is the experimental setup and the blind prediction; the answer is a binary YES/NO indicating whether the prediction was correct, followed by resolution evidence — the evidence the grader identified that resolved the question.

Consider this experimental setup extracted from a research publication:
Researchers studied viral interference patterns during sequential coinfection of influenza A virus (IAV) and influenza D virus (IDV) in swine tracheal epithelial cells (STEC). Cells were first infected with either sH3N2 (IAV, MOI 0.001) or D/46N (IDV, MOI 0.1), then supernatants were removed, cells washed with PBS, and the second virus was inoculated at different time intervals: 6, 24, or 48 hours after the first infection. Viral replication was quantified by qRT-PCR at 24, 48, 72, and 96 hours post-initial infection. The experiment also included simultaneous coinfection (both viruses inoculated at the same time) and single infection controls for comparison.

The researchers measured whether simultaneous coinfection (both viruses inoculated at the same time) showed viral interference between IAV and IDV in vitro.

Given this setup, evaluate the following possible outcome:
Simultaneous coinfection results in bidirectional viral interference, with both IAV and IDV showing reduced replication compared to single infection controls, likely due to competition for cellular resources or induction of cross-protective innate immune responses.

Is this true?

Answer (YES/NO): NO